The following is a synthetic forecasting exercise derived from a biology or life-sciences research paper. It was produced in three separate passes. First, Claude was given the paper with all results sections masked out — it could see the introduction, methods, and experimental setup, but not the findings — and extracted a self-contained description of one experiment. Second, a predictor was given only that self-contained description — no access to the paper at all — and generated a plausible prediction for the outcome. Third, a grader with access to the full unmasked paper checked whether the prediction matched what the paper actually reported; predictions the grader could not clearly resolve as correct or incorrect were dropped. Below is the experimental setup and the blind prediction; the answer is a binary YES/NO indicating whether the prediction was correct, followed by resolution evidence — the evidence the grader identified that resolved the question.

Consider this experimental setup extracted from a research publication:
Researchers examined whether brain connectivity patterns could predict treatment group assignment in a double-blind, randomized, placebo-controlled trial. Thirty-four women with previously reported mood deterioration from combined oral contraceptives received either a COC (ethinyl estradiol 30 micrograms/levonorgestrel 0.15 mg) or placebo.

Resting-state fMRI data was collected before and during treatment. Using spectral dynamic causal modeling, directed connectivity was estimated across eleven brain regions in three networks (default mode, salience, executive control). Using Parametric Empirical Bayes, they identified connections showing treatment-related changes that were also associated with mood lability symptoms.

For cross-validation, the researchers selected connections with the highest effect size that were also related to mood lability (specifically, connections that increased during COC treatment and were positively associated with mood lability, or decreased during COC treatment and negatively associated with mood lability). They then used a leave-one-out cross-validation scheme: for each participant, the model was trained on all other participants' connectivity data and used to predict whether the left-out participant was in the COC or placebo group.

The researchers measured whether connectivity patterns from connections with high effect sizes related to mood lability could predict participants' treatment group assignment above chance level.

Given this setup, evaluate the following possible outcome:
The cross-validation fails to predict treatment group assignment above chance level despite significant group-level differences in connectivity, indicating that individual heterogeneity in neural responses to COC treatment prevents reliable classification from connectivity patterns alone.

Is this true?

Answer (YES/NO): NO